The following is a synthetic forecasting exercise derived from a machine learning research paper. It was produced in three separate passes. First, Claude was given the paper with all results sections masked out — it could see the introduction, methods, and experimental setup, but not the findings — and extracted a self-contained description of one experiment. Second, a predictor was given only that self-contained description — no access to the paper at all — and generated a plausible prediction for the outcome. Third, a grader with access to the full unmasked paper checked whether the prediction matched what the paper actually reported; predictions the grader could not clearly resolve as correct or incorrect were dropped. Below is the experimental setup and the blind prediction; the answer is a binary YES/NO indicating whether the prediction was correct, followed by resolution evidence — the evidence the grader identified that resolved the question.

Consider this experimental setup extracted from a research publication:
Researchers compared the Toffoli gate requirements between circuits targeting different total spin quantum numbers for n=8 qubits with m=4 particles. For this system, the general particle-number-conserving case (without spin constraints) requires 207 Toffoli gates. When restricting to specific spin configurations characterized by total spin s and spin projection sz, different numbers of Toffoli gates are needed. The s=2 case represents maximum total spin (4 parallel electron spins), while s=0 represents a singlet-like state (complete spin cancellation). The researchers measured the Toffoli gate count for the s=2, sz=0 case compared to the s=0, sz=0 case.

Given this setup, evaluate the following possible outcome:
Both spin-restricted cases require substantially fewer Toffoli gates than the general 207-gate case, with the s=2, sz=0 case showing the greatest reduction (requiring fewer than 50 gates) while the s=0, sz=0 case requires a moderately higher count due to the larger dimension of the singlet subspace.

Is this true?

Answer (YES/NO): NO